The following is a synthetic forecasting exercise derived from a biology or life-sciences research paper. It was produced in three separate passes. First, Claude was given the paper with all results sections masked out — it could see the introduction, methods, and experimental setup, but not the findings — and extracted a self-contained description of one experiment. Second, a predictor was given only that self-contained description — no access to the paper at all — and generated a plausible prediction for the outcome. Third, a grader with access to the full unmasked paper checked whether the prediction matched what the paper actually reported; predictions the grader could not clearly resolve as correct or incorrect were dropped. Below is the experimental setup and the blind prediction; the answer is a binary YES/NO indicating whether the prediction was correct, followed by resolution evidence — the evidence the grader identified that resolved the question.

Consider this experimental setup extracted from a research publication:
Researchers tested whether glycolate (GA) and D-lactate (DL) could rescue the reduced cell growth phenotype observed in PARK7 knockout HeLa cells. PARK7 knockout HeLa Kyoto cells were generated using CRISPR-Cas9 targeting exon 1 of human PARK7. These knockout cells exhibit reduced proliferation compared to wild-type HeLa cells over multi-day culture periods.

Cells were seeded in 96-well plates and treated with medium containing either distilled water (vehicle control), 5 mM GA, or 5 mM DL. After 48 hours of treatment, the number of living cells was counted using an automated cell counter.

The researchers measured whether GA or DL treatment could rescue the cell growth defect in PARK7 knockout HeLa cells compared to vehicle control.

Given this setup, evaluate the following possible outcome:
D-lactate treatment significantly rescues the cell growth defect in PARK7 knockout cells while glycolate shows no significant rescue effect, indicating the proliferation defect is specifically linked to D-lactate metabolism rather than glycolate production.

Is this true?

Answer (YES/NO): NO